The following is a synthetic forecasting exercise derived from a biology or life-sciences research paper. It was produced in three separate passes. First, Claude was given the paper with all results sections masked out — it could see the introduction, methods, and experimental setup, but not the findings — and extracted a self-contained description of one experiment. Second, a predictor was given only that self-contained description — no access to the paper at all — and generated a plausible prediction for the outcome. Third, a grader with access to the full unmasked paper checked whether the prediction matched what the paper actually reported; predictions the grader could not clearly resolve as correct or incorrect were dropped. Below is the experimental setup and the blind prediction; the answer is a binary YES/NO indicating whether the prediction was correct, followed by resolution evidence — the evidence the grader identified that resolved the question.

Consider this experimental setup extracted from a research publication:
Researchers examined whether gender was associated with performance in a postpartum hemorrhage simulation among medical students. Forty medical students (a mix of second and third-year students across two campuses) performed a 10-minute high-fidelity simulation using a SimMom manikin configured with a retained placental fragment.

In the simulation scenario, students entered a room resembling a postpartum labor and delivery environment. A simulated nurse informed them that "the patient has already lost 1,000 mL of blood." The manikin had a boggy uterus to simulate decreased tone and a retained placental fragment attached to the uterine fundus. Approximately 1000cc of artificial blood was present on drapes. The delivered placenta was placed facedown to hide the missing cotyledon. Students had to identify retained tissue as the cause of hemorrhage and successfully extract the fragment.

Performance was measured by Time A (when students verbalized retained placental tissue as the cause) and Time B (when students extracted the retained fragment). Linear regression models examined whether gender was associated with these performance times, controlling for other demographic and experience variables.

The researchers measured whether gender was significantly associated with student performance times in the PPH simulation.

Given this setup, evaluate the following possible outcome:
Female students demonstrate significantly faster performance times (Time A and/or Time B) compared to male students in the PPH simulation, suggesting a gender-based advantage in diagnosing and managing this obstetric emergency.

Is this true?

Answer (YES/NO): NO